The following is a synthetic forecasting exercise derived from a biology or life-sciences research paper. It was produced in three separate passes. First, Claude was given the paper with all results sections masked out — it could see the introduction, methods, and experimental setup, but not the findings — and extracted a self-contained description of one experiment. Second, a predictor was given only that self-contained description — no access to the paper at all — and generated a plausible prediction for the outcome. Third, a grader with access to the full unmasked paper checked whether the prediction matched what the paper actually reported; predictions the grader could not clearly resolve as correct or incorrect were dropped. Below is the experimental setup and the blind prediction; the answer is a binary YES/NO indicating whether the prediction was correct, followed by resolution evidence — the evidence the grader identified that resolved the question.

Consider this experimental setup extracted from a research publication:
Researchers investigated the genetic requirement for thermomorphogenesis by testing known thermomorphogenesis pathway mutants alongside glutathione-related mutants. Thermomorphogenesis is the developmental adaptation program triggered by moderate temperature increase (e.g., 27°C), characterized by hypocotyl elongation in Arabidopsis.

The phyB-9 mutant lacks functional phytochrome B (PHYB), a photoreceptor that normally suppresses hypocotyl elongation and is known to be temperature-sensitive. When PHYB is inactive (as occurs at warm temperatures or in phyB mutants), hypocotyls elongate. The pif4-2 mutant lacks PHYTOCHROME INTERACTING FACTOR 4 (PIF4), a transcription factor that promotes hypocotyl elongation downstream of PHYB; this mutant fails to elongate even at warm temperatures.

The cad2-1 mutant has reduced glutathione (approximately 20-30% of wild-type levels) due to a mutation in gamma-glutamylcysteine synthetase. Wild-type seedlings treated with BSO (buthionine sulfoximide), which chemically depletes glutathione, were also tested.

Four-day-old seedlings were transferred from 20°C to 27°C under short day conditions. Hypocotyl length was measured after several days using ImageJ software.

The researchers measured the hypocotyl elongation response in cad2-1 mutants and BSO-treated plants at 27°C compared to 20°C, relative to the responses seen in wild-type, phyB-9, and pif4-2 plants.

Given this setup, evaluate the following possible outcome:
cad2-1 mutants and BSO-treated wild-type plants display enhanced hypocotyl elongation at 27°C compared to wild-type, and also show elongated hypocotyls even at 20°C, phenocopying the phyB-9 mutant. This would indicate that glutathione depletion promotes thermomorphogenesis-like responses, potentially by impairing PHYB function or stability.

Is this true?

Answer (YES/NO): NO